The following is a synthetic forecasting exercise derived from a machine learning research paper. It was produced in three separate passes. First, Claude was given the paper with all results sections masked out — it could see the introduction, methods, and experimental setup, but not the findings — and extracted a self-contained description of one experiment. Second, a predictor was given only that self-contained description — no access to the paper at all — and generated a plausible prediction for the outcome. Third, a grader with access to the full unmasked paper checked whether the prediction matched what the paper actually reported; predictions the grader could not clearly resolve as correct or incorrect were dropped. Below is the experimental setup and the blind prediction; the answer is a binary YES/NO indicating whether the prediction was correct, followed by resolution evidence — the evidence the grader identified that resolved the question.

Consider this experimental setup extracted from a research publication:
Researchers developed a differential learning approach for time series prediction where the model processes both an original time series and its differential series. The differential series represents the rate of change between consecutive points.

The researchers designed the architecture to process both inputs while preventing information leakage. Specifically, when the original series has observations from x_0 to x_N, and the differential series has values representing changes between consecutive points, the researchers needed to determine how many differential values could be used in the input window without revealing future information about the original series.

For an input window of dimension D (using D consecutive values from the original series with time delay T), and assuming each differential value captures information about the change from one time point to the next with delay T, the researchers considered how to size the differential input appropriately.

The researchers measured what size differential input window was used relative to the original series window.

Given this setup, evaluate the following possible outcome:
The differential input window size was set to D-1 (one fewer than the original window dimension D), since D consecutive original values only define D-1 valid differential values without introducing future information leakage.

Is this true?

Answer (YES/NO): YES